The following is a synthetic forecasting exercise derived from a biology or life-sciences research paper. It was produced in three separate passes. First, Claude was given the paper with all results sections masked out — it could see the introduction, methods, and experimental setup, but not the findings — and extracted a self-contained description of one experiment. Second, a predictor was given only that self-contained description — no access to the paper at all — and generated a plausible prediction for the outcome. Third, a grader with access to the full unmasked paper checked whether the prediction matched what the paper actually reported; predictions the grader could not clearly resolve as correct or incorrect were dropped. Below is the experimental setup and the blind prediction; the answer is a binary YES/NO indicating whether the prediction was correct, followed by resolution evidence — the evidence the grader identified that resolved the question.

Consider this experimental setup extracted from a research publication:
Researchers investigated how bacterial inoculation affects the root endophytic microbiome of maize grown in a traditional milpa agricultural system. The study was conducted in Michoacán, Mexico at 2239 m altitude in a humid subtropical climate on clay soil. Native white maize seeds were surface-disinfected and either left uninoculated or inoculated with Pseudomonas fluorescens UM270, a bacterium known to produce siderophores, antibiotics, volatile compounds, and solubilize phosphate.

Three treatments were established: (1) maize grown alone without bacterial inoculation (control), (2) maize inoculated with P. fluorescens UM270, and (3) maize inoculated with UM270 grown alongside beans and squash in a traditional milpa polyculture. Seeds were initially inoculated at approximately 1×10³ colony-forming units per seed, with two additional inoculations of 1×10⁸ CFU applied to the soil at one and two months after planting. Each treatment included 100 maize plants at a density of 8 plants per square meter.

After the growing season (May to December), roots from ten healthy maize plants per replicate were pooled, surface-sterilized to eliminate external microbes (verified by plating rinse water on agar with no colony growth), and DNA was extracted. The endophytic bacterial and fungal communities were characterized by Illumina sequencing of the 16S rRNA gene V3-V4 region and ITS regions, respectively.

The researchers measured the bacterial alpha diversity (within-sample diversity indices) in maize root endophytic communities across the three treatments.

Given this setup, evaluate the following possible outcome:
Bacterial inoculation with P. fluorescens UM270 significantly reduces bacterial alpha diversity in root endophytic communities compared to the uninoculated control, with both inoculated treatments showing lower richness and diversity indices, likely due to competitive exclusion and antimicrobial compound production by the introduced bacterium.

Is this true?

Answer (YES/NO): NO